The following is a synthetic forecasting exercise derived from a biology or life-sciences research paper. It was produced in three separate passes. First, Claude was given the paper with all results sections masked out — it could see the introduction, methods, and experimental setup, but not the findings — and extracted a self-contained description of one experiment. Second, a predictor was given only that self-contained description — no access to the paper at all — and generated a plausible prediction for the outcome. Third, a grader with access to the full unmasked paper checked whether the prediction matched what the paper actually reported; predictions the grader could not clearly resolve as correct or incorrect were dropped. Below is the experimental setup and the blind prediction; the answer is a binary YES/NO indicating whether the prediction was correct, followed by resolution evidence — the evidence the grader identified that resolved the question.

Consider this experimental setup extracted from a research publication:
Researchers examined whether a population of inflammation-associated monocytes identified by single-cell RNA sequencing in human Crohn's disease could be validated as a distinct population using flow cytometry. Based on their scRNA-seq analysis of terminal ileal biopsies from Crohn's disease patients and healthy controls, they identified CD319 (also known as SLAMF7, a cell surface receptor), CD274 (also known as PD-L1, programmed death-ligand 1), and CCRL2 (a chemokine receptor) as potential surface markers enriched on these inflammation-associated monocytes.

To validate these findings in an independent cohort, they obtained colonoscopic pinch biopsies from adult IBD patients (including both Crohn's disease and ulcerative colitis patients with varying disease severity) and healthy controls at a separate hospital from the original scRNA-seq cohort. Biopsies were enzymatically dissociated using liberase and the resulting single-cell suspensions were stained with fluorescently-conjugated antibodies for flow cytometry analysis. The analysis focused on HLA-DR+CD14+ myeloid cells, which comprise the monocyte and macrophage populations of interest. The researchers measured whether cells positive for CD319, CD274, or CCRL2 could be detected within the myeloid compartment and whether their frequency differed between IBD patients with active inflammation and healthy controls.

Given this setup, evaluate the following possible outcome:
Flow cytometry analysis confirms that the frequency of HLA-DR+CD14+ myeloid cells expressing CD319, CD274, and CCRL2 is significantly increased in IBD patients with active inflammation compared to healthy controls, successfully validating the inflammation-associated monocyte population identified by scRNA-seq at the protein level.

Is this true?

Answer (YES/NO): YES